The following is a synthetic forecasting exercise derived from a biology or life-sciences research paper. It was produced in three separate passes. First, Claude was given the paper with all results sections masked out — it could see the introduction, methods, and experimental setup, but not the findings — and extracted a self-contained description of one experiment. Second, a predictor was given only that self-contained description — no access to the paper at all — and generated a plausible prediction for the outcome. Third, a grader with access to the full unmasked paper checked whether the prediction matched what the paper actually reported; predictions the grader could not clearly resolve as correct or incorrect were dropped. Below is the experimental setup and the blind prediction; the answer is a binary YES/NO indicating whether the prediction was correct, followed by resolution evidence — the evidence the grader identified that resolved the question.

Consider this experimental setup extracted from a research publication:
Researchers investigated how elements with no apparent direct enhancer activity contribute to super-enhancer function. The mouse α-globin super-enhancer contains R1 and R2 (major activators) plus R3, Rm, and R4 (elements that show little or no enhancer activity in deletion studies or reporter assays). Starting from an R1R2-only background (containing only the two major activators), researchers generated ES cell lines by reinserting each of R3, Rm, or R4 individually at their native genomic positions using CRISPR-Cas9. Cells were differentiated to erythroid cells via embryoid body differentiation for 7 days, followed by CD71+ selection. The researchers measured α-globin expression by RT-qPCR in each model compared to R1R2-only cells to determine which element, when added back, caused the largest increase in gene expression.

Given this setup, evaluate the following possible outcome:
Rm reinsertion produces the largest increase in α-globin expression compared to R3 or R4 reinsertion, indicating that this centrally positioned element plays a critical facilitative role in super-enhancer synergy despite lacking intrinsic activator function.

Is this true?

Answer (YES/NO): NO